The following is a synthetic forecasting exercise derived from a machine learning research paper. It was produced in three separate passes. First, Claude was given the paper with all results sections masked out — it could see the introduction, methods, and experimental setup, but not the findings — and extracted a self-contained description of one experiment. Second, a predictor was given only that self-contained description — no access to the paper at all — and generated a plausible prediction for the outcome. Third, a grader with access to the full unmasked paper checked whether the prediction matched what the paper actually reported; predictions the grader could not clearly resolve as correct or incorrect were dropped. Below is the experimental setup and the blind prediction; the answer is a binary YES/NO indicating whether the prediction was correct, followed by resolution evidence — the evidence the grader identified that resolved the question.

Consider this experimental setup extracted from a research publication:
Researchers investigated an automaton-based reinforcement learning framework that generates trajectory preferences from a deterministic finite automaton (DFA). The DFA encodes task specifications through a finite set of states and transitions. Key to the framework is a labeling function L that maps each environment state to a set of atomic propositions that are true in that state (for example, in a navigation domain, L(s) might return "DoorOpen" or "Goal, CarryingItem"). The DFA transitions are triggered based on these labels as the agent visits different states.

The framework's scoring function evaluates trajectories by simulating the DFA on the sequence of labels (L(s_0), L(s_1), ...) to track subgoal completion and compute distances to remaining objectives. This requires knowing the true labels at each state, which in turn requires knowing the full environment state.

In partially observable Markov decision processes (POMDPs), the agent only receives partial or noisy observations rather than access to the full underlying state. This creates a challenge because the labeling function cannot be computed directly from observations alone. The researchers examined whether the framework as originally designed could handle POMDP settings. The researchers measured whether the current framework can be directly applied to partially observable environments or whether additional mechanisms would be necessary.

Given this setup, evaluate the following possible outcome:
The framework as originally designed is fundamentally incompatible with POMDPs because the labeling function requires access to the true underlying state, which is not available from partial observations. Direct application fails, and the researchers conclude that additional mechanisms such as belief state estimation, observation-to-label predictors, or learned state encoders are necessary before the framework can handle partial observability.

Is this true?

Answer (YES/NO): YES